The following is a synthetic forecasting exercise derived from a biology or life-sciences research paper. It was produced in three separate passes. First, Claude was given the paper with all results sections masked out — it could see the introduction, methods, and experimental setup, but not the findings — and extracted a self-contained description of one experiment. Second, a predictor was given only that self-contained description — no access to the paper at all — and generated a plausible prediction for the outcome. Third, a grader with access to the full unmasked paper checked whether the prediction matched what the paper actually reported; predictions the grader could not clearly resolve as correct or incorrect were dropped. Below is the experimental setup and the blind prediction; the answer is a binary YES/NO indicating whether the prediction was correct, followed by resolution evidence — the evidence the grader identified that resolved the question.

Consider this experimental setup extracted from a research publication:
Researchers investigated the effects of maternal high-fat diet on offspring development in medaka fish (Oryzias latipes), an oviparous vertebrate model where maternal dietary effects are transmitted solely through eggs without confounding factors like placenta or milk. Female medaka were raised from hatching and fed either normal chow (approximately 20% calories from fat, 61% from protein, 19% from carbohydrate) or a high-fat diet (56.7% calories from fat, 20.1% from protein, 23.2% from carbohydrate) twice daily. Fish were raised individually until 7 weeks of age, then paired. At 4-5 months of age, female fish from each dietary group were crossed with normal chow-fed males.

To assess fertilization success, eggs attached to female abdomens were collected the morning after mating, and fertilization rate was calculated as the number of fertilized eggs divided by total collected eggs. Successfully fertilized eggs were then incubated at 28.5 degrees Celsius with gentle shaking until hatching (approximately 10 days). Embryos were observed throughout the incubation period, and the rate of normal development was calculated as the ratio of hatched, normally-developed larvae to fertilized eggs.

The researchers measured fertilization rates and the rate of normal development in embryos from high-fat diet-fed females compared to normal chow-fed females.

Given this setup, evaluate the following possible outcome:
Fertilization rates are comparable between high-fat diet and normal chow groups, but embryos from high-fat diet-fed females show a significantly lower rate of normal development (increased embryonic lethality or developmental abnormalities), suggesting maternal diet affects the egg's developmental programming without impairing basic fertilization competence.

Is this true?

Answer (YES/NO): NO